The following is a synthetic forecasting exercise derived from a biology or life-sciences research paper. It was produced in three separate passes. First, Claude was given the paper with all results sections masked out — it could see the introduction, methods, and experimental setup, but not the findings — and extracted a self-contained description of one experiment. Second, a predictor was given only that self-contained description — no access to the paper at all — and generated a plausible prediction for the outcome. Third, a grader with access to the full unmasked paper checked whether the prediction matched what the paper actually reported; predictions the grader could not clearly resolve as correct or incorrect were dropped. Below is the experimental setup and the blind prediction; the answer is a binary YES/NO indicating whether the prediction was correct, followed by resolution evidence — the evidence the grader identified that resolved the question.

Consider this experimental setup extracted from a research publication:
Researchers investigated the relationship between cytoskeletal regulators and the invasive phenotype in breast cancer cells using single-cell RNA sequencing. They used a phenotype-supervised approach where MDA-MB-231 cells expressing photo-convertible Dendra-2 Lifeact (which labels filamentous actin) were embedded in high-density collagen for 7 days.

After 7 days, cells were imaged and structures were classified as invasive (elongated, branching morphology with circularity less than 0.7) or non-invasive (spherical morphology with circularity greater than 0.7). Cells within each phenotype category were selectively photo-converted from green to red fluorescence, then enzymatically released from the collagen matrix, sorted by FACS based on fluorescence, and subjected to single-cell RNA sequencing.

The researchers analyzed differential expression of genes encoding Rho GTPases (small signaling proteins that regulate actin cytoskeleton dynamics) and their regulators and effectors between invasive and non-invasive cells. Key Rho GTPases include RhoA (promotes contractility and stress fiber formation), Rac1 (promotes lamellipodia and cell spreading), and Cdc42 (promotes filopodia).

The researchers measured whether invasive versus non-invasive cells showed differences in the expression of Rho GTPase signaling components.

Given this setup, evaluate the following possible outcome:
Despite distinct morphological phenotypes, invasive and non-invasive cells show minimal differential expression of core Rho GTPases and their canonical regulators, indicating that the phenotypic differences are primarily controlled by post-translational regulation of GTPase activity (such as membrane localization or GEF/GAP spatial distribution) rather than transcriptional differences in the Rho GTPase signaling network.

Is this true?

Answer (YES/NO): NO